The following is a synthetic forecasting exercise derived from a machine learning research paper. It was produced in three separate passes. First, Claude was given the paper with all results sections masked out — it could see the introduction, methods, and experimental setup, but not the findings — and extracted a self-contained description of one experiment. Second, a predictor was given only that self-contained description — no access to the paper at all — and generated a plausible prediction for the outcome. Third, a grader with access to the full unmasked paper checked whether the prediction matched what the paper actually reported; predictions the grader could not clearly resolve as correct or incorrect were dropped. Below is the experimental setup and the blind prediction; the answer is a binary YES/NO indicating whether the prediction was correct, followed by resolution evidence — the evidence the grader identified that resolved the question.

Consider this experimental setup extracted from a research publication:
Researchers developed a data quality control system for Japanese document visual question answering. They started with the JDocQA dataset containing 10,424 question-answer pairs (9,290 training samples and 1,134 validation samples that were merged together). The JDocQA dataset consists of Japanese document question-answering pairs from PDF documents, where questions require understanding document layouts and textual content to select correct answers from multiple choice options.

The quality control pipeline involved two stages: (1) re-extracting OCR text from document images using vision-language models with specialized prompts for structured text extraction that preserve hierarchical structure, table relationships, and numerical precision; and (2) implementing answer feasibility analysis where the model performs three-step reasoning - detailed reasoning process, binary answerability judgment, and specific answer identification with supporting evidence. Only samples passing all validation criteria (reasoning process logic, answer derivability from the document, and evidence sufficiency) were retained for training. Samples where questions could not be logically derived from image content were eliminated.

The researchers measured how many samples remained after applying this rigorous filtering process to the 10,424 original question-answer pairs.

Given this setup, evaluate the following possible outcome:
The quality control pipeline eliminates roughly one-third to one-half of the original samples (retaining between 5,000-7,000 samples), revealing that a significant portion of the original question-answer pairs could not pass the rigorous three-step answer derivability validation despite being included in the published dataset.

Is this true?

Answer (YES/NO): NO